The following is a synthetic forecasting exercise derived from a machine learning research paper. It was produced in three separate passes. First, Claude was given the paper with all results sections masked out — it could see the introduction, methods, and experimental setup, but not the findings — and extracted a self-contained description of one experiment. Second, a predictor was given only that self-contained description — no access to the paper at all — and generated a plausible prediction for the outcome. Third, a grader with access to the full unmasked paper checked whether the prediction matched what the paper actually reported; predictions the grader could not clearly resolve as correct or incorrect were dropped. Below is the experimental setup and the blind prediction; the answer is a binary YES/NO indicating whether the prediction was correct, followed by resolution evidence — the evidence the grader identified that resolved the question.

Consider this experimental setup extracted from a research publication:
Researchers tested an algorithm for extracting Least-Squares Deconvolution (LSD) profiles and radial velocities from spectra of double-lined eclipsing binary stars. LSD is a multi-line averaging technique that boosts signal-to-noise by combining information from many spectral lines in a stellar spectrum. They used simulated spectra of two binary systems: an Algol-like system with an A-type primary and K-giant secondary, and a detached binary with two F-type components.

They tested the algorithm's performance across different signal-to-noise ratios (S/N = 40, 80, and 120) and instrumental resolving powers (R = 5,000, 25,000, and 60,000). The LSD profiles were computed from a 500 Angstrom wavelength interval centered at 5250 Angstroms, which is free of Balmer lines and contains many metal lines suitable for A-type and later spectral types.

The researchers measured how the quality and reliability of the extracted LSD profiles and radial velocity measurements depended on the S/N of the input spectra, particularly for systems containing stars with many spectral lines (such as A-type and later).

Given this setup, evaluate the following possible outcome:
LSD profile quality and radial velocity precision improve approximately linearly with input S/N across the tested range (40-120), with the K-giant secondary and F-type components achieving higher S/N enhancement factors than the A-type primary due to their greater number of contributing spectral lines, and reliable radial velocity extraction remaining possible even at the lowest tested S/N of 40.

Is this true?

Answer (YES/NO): NO